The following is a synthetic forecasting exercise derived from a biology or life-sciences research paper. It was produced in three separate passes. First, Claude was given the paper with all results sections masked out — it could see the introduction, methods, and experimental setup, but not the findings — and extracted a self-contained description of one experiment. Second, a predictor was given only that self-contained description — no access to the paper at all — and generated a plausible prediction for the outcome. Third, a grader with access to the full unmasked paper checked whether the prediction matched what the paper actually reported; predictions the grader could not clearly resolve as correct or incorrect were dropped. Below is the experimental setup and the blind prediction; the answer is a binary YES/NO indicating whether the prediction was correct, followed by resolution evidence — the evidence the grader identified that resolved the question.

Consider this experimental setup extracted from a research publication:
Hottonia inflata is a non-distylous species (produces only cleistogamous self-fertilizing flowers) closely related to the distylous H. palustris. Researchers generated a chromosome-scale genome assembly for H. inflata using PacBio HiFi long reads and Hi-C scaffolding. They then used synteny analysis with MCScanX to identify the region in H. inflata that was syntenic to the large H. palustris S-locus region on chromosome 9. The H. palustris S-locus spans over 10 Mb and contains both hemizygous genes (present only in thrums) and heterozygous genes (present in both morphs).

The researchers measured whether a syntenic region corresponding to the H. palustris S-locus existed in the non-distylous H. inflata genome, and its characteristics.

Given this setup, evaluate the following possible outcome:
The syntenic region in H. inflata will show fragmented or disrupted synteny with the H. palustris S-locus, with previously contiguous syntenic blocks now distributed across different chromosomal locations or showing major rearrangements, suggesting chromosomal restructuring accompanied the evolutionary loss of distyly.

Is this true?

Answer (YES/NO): NO